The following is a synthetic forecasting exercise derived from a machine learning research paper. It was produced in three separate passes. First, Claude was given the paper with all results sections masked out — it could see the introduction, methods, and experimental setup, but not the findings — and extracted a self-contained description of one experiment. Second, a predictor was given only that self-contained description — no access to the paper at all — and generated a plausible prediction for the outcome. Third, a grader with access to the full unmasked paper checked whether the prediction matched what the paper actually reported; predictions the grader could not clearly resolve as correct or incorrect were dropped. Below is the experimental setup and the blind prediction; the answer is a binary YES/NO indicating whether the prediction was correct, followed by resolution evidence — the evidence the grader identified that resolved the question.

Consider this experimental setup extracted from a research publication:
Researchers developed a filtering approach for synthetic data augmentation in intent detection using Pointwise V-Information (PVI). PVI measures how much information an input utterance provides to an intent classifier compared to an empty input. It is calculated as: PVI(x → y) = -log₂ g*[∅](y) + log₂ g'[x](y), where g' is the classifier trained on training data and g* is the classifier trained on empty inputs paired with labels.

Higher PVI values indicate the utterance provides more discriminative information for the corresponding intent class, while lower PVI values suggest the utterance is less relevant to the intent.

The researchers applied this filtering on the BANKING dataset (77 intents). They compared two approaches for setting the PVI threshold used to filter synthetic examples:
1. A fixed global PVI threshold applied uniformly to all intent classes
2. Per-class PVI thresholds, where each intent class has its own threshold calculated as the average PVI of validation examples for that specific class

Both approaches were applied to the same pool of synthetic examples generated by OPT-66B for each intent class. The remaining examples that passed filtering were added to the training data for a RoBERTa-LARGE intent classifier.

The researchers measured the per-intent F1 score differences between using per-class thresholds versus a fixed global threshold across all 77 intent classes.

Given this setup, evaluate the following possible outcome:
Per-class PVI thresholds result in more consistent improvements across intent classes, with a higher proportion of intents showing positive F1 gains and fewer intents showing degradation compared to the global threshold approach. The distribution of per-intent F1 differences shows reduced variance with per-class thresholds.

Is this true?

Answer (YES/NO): NO